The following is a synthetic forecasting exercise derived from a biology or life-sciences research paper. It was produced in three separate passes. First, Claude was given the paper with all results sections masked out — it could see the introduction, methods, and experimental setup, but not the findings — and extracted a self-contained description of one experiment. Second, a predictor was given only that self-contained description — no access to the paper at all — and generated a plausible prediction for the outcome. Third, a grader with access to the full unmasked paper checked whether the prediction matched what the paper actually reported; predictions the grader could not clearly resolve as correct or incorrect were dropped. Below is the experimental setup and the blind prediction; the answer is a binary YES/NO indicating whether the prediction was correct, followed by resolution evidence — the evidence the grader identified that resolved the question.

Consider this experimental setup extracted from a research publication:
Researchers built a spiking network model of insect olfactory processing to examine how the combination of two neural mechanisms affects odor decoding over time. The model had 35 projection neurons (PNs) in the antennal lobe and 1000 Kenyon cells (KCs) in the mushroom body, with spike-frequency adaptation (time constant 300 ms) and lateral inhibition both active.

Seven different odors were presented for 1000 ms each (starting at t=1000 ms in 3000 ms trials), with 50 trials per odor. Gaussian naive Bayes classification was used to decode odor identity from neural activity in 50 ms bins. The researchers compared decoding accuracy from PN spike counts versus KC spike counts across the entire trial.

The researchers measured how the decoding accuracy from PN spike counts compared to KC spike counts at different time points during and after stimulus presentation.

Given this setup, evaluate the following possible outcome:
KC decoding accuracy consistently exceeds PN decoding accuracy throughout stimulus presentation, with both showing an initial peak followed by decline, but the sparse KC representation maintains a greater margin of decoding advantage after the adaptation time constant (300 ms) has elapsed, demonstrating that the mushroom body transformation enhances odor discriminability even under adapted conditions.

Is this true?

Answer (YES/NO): NO